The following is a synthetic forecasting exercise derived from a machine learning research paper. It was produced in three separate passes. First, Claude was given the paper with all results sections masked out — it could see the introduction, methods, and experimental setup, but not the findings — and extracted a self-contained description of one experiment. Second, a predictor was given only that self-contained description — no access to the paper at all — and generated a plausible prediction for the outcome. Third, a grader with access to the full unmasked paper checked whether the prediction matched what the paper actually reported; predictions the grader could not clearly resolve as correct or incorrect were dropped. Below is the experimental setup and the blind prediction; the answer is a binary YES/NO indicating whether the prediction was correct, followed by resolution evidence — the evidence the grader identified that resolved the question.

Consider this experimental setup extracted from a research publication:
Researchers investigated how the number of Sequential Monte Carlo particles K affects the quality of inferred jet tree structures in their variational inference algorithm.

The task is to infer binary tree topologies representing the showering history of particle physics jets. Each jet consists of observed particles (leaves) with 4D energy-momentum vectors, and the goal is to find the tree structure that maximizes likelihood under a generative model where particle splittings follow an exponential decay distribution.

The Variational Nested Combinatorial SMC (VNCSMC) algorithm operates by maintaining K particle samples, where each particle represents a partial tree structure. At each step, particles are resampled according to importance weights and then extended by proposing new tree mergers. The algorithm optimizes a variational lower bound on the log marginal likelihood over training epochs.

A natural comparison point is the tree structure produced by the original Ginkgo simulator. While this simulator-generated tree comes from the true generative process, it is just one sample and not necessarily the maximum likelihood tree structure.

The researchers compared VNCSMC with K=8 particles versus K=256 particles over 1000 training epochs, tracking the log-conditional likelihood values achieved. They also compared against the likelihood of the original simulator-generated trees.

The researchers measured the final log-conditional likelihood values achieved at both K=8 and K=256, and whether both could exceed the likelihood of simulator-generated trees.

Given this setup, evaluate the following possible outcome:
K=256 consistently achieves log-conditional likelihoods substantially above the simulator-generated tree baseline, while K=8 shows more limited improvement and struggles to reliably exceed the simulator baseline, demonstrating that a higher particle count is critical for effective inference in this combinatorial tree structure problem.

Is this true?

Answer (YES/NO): NO